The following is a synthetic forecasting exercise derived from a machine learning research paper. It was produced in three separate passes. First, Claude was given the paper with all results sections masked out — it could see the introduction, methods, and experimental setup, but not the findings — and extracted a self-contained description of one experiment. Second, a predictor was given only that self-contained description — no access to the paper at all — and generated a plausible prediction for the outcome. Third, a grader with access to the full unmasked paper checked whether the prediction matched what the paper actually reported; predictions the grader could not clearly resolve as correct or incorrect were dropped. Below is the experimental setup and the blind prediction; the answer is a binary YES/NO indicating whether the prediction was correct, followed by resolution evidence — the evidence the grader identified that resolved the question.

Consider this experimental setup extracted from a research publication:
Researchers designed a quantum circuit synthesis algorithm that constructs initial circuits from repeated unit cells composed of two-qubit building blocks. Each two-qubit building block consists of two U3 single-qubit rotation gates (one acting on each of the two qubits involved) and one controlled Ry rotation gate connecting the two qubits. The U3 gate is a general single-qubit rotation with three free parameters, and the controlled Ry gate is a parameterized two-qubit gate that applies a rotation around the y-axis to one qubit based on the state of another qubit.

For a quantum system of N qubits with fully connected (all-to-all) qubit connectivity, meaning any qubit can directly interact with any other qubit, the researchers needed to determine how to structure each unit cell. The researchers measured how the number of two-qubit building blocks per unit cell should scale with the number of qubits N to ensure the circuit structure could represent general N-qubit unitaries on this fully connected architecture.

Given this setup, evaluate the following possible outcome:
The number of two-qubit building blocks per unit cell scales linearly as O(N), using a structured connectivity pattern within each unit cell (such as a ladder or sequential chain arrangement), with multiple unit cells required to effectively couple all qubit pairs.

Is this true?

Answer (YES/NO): NO